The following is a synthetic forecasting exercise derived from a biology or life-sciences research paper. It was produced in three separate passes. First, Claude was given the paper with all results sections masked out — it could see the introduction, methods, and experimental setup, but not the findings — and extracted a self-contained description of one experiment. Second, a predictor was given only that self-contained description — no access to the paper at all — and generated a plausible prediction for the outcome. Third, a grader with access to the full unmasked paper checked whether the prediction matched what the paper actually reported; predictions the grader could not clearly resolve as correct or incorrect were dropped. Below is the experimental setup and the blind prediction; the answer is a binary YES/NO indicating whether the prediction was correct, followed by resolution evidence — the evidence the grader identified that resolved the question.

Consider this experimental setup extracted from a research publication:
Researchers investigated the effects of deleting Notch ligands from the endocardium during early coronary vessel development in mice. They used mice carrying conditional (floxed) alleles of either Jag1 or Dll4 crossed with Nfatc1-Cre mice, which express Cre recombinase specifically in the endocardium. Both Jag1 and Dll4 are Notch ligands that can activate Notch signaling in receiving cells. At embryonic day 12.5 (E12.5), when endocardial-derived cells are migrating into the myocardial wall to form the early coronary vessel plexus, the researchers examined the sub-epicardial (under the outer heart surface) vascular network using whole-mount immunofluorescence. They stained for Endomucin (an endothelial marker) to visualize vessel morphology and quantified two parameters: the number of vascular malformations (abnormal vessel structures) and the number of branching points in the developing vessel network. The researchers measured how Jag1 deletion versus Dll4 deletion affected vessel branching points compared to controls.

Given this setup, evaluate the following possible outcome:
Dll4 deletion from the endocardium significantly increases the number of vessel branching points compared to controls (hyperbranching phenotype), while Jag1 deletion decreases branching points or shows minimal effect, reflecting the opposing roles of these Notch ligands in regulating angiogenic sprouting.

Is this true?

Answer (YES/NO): YES